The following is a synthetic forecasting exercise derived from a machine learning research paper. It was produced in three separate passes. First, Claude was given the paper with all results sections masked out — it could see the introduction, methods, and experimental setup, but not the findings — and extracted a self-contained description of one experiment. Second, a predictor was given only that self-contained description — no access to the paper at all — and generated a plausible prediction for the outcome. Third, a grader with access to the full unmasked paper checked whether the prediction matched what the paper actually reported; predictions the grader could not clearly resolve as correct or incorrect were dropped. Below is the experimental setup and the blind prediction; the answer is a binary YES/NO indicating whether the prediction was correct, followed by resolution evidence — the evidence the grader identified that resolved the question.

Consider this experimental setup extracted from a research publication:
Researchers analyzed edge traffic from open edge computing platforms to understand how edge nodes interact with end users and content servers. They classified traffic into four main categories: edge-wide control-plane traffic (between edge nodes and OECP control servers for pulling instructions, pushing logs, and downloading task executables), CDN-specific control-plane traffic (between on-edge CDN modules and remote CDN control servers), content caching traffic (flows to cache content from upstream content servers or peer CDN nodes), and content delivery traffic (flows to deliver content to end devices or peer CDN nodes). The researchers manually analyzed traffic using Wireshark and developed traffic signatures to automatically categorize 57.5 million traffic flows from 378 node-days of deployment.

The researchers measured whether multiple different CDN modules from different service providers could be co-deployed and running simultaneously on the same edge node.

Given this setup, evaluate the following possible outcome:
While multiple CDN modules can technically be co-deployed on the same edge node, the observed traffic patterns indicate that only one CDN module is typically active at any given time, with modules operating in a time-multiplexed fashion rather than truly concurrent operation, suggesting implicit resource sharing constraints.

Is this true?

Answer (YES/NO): NO